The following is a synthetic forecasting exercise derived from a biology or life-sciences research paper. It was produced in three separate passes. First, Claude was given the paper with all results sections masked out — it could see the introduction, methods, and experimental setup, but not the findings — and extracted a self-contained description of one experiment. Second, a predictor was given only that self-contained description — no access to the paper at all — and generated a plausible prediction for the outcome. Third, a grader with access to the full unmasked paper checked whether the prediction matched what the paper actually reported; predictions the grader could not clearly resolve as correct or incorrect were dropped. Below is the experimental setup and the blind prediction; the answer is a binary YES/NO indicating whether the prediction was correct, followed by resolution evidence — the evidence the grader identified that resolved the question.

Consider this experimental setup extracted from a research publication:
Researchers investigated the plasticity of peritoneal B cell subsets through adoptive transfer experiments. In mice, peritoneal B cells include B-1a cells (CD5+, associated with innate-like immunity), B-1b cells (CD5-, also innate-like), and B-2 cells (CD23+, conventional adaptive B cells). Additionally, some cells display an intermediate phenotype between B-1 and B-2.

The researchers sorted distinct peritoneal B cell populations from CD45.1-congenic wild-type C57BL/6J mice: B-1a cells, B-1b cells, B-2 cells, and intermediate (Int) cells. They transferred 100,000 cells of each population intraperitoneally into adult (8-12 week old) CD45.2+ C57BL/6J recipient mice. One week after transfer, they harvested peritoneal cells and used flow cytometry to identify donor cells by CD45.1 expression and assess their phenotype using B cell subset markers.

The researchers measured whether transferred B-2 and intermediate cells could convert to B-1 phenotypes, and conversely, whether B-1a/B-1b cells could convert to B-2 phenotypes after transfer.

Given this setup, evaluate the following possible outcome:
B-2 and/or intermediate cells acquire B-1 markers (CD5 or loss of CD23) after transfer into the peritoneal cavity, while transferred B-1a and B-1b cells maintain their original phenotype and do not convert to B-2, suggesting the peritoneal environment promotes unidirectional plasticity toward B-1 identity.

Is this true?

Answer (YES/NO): YES